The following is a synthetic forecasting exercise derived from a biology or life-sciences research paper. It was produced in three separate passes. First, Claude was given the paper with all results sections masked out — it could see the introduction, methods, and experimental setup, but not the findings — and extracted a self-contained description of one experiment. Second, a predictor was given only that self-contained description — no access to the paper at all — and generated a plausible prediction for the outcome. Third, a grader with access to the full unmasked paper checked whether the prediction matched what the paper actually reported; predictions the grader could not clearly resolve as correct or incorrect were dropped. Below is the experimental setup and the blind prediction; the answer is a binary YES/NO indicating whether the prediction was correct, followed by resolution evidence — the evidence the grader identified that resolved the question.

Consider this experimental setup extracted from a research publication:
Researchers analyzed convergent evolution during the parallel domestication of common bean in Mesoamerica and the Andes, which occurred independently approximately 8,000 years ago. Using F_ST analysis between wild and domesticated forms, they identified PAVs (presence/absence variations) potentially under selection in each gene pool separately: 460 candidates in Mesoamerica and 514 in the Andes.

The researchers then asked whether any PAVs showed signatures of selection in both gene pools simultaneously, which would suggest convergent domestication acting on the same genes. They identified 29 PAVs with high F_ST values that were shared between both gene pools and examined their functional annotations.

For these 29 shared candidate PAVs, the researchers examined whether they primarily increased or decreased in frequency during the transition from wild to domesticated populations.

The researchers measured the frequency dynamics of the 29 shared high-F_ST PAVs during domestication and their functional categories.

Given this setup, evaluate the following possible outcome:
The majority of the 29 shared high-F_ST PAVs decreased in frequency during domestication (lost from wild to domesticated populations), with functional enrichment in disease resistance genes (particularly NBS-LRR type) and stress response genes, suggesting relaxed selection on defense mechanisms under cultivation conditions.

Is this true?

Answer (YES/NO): NO